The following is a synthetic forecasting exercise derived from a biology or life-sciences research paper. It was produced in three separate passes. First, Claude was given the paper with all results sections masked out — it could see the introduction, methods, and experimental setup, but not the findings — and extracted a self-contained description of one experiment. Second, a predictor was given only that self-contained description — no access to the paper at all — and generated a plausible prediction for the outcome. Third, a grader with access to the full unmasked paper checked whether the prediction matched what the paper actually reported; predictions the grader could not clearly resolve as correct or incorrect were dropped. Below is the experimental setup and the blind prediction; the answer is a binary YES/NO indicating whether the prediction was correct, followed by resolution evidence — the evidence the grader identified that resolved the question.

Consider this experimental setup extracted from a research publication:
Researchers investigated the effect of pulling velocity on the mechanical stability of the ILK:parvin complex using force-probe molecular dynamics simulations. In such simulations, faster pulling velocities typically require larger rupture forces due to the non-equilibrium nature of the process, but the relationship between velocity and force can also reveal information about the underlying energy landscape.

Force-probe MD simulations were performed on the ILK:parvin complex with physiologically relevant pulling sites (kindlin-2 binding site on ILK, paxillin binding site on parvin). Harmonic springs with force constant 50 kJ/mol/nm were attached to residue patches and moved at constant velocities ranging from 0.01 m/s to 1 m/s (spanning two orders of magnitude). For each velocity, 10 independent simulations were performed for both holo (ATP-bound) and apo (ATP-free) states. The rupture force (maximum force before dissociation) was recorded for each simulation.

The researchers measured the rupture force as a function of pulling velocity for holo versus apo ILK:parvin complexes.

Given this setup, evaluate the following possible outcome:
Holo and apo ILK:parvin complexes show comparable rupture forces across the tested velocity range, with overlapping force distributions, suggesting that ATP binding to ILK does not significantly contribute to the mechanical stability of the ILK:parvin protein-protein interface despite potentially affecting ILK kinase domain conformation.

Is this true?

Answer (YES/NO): NO